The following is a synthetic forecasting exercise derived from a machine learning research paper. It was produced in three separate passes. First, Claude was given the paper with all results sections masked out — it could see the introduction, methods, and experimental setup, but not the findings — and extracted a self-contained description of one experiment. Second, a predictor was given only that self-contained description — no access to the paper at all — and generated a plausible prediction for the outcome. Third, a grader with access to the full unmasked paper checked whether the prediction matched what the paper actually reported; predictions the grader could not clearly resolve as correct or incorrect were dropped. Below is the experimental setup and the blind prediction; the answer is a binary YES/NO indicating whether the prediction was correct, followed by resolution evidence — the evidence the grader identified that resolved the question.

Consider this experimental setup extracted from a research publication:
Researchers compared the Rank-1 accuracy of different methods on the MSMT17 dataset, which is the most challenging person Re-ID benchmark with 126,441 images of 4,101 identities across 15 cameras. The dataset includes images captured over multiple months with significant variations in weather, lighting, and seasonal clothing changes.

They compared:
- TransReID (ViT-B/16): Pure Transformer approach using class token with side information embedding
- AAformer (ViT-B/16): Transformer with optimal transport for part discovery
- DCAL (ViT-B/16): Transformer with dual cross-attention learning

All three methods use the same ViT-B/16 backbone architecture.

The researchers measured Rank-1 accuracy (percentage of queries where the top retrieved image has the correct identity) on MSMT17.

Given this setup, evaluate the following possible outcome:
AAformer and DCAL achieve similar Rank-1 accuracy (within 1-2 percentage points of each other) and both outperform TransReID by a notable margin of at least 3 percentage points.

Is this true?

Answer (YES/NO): NO